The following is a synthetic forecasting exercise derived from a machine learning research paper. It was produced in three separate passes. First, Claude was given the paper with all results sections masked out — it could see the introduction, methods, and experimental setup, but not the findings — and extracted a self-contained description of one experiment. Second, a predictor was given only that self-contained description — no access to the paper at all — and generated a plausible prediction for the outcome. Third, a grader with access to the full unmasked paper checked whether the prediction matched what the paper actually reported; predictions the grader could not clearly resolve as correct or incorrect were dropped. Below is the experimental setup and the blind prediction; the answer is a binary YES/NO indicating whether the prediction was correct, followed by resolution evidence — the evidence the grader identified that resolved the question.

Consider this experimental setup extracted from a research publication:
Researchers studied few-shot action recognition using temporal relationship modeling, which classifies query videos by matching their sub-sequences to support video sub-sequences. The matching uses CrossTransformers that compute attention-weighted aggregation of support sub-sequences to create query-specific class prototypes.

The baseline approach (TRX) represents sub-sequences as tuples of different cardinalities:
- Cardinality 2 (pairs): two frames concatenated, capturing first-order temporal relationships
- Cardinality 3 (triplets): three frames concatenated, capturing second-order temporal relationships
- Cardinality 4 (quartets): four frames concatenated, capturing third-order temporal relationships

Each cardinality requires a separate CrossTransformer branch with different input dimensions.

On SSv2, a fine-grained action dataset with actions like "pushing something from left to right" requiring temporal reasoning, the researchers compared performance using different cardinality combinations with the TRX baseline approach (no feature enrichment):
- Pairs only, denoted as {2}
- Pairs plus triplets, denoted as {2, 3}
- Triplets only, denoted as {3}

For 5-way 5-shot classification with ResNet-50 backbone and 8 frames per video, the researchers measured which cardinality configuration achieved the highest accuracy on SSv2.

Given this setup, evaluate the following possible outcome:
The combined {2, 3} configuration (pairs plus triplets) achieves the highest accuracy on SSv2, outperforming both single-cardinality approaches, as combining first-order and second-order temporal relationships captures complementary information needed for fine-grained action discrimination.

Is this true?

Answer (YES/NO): YES